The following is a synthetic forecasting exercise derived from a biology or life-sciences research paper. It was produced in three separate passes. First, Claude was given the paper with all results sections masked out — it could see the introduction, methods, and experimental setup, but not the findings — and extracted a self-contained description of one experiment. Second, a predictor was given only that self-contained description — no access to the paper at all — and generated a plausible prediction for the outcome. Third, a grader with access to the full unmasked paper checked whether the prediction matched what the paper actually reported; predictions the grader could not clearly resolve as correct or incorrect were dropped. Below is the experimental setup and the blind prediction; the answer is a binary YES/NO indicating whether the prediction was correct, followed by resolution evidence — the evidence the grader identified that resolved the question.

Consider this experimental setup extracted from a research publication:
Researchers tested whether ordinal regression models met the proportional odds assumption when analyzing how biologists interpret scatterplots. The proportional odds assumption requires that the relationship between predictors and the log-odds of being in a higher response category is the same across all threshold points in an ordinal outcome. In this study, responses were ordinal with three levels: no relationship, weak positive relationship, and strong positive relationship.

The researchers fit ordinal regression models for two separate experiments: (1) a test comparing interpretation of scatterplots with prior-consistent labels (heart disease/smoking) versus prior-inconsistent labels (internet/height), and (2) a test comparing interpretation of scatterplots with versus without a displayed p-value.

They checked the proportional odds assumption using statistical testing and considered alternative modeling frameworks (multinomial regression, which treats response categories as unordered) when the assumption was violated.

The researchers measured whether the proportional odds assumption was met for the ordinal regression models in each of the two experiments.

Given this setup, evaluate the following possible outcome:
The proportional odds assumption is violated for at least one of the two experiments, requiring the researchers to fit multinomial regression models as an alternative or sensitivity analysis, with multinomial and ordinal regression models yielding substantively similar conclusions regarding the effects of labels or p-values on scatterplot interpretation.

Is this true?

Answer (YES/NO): YES